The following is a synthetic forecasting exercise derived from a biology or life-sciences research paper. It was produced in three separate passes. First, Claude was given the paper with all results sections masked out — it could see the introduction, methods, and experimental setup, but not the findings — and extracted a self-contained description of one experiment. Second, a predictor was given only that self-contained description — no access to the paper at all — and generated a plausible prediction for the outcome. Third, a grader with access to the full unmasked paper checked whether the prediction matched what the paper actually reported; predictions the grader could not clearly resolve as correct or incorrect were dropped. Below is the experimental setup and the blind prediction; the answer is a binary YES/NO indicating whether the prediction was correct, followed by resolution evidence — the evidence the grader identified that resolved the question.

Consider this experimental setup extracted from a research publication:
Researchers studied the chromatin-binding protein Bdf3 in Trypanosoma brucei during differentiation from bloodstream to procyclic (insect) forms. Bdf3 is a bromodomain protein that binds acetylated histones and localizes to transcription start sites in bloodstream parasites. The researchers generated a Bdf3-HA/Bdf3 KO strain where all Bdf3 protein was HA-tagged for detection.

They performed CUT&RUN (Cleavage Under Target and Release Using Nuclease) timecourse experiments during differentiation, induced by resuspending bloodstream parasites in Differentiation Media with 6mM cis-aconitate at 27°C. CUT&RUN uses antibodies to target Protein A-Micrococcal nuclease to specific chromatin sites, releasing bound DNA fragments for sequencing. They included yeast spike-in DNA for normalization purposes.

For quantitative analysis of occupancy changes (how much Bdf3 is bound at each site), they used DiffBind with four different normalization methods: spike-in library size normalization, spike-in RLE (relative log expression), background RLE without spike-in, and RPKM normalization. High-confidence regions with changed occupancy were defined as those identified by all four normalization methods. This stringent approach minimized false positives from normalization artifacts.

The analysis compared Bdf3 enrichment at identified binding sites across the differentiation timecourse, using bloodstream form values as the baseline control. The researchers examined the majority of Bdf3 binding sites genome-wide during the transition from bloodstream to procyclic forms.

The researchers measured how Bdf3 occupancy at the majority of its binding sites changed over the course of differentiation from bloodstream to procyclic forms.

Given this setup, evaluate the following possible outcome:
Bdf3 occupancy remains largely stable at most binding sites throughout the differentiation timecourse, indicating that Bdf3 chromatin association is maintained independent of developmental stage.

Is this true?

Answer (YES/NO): NO